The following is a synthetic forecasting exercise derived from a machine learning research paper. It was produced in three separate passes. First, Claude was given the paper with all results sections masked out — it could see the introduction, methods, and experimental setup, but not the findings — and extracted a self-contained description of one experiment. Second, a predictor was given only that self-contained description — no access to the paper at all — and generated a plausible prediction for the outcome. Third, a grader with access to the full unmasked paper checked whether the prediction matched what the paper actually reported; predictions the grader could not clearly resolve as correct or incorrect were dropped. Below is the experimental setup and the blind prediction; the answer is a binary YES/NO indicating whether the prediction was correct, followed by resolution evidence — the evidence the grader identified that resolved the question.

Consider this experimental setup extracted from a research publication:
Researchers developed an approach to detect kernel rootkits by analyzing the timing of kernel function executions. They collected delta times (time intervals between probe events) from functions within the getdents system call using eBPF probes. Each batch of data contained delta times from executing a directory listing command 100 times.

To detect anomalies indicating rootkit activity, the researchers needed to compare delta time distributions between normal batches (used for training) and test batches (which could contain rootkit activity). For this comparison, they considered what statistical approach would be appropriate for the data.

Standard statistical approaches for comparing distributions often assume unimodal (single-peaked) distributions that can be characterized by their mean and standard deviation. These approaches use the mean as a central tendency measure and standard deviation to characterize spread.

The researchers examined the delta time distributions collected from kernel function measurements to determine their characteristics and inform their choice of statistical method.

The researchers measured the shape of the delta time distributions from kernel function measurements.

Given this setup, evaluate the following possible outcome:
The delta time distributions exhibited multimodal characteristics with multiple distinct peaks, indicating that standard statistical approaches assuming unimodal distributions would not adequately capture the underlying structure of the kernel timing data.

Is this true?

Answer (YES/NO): YES